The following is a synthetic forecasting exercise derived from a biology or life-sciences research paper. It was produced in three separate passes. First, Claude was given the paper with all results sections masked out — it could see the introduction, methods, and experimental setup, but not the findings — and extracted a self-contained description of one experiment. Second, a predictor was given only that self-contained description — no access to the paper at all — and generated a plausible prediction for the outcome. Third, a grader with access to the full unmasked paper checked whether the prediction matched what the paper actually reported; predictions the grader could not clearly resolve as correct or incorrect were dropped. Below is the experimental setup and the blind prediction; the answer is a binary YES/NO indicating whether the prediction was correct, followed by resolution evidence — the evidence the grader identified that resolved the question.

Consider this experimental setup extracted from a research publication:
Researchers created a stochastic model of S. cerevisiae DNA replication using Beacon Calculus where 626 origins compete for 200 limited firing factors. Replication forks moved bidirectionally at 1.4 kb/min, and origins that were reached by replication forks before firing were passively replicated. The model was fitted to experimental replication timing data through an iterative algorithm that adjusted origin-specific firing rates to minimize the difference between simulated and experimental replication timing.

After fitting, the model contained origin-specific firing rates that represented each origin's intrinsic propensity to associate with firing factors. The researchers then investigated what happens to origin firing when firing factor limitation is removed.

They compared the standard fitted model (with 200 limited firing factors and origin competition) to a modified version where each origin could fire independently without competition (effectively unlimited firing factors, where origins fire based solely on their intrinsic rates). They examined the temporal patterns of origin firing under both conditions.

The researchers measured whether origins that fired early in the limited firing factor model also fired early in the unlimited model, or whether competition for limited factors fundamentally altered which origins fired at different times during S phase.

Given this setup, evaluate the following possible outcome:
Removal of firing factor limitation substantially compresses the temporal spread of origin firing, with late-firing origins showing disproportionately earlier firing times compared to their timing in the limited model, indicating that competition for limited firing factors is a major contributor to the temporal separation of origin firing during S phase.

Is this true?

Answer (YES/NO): NO